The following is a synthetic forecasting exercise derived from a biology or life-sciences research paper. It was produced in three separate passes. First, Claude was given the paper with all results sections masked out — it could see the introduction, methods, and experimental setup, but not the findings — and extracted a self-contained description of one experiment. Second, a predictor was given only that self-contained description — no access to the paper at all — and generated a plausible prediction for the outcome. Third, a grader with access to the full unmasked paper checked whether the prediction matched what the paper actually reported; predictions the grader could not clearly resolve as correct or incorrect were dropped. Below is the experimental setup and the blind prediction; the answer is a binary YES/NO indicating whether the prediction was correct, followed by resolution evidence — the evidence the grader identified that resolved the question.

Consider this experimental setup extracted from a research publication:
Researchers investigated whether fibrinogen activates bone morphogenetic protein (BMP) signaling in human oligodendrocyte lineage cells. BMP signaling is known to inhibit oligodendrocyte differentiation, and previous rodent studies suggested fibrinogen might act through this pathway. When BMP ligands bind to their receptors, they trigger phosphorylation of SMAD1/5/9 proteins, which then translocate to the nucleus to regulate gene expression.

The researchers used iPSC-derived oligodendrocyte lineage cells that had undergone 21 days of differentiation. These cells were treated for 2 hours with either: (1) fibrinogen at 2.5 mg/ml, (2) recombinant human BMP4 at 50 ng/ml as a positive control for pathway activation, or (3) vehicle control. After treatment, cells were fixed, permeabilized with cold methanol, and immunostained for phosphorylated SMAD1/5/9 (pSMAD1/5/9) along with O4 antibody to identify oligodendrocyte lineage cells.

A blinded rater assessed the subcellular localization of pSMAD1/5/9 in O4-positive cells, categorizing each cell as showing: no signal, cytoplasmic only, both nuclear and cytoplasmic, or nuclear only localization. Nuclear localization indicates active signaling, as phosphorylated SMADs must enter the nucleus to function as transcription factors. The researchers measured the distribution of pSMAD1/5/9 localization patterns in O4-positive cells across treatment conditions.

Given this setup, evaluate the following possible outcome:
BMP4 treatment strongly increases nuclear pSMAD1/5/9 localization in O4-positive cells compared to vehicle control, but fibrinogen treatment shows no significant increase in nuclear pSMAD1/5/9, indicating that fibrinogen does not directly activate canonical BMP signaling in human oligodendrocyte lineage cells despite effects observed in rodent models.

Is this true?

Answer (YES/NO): NO